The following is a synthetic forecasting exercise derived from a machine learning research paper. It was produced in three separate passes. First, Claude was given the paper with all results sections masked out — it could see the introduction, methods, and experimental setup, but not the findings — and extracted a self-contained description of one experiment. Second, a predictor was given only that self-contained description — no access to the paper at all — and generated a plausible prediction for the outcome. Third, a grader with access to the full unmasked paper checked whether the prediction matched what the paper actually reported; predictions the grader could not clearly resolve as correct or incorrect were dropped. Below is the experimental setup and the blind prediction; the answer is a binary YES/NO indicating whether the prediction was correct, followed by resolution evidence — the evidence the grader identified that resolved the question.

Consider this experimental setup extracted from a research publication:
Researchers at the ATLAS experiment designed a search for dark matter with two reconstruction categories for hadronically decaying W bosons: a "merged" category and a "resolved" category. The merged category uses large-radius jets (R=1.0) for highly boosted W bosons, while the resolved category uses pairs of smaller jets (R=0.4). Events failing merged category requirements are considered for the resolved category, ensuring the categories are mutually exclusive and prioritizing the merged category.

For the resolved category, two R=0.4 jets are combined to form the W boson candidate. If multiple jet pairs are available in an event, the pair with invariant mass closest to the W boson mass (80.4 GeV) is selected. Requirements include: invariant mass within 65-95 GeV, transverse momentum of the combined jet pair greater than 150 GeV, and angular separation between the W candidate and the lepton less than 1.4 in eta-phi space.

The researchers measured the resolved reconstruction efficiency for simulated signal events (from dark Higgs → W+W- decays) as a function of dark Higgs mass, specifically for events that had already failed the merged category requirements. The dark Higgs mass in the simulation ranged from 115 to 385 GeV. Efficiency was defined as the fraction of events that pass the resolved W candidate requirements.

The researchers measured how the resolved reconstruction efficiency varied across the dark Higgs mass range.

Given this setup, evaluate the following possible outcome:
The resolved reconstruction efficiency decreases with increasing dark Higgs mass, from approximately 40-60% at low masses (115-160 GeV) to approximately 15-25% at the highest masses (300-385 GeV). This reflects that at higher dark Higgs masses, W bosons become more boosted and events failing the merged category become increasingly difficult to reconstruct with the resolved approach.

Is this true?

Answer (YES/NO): NO